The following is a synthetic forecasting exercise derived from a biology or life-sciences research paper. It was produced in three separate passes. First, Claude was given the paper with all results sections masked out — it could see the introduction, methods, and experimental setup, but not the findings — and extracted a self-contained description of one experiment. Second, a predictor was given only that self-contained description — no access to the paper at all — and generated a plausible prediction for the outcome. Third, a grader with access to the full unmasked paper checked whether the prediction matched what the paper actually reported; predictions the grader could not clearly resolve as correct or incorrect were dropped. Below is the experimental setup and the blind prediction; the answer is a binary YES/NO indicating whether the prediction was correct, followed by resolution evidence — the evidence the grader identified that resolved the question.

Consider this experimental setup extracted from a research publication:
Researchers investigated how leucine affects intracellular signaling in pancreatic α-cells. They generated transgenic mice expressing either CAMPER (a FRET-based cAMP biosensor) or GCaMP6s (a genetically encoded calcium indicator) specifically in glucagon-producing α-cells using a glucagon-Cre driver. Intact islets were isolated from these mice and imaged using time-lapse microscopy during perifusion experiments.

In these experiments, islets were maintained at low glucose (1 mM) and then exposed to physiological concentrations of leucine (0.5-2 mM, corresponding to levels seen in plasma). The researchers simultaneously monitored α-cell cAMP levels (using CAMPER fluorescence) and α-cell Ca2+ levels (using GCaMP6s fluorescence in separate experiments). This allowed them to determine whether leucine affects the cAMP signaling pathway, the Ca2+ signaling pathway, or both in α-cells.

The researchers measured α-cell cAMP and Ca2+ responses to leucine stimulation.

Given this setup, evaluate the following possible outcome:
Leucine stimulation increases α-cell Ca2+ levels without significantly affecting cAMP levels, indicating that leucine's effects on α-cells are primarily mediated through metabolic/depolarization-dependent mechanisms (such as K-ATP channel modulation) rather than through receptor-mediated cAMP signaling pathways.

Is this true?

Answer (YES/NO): NO